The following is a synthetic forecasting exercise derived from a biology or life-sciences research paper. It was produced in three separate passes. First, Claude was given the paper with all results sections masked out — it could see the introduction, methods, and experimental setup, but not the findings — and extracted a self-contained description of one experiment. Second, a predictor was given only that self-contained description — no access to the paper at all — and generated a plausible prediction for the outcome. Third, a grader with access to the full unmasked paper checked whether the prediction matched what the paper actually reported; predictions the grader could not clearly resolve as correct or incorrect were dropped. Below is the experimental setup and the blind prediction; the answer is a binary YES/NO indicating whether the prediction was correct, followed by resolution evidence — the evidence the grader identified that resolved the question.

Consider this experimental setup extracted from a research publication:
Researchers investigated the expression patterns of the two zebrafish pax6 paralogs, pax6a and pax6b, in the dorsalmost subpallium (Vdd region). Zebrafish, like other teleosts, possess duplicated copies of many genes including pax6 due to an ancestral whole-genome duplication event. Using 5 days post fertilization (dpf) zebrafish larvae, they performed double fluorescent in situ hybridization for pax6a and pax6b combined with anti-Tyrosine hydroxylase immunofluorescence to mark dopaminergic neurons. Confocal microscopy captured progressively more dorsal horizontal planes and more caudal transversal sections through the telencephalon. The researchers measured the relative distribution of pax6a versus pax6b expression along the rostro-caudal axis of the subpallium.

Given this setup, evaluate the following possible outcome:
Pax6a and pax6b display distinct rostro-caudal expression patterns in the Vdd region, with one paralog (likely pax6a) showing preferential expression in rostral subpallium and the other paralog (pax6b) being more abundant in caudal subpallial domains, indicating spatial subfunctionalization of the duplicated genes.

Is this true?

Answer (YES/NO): NO